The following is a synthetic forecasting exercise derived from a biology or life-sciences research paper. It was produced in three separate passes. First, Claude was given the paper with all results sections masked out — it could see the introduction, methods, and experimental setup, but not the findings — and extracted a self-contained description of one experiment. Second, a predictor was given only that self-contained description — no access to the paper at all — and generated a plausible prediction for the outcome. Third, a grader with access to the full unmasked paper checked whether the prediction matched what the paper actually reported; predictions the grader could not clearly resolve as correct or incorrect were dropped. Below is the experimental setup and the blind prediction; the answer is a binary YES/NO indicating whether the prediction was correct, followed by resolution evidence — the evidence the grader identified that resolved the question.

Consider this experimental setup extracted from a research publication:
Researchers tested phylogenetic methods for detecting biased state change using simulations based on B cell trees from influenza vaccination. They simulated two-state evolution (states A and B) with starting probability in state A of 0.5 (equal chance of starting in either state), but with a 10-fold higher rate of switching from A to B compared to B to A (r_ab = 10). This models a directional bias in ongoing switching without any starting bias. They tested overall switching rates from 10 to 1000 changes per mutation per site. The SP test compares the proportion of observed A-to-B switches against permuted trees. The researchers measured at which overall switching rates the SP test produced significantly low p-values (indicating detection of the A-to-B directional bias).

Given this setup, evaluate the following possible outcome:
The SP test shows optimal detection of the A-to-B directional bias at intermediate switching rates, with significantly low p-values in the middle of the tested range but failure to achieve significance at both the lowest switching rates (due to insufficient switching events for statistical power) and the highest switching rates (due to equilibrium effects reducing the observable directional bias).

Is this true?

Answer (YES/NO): NO